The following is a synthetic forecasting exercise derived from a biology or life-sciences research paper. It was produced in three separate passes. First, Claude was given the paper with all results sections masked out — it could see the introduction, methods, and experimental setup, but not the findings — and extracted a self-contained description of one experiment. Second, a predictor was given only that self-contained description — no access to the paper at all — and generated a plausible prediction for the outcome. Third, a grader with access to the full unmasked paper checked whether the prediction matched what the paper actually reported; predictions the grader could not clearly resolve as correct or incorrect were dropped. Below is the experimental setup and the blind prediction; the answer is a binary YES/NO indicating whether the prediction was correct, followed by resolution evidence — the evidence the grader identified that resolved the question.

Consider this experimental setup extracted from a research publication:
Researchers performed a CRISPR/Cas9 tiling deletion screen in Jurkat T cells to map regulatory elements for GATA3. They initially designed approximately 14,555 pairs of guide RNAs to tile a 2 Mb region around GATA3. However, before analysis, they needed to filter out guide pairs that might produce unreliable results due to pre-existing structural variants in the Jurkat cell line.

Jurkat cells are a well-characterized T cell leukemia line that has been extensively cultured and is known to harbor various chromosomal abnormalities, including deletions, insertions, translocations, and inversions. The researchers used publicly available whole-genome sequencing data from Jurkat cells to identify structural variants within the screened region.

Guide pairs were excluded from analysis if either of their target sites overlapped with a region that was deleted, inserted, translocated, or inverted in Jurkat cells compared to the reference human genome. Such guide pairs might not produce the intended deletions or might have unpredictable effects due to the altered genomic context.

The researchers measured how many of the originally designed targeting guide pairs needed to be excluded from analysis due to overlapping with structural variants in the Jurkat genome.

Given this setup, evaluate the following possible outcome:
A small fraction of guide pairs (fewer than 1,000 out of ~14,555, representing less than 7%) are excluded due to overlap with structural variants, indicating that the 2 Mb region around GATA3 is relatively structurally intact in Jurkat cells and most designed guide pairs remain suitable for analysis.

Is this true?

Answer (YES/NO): NO